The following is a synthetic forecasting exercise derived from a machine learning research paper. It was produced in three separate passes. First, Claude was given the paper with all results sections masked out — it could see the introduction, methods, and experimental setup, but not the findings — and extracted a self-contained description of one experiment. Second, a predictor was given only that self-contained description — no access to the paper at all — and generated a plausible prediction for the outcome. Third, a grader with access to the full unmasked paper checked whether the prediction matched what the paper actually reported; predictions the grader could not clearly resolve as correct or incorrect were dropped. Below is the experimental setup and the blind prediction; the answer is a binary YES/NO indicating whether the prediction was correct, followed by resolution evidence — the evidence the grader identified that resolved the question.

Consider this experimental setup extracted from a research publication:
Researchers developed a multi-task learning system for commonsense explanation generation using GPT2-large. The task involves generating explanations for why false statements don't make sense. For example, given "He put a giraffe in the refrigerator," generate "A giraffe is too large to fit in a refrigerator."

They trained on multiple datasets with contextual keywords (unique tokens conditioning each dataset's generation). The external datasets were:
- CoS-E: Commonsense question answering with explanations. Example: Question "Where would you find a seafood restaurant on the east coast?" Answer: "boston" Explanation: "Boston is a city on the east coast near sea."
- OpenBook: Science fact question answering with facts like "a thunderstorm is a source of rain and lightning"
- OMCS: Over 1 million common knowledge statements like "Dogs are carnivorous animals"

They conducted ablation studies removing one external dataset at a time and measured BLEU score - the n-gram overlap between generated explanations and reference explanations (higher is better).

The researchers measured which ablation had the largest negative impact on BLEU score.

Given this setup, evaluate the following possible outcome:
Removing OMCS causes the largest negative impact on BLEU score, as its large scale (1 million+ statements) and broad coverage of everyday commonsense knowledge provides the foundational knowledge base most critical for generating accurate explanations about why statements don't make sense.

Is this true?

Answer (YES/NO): NO